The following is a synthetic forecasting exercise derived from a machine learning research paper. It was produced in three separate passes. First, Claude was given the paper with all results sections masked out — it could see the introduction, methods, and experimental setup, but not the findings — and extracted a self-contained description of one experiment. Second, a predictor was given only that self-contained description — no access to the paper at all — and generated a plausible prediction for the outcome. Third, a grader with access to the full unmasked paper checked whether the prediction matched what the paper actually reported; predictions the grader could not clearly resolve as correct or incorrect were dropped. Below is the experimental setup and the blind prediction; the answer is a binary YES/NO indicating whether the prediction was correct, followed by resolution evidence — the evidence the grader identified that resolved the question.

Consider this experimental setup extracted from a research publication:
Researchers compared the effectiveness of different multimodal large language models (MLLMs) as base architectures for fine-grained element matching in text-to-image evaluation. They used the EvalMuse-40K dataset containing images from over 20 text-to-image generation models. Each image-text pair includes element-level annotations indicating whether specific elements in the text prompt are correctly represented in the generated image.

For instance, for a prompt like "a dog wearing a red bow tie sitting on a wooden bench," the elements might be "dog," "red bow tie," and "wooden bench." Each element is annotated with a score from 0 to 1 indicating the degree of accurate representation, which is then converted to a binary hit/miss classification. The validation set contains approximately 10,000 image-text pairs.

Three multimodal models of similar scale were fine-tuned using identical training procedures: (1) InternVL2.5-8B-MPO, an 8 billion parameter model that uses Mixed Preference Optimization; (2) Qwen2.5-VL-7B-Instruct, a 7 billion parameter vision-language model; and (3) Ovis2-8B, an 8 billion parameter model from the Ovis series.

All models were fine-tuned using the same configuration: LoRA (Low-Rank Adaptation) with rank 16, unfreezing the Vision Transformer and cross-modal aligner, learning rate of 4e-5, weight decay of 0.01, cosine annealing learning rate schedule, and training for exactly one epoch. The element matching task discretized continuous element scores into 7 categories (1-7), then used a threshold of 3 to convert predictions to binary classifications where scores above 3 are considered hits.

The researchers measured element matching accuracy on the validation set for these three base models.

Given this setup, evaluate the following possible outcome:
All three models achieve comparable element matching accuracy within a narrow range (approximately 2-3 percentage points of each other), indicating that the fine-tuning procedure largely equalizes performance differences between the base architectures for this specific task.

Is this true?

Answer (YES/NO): NO